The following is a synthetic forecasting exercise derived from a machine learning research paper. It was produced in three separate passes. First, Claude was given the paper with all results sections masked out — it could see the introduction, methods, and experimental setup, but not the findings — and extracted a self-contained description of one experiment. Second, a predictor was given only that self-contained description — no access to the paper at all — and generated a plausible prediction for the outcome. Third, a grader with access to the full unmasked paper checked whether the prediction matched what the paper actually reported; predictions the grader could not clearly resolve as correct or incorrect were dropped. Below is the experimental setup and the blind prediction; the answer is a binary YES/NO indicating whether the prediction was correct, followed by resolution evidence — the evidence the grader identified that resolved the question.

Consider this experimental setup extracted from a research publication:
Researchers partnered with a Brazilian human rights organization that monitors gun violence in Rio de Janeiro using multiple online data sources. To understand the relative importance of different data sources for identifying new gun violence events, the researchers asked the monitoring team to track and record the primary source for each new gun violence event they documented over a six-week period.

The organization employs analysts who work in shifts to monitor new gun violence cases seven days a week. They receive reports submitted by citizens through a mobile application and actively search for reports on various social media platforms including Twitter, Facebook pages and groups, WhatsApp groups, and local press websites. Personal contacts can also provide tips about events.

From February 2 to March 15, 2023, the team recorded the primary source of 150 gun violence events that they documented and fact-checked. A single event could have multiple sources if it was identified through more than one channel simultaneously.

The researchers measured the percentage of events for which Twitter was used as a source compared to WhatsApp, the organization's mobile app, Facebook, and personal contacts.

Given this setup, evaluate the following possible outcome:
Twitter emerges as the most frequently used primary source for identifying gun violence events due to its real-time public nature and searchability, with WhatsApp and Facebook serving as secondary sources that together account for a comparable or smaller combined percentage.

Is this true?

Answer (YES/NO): YES